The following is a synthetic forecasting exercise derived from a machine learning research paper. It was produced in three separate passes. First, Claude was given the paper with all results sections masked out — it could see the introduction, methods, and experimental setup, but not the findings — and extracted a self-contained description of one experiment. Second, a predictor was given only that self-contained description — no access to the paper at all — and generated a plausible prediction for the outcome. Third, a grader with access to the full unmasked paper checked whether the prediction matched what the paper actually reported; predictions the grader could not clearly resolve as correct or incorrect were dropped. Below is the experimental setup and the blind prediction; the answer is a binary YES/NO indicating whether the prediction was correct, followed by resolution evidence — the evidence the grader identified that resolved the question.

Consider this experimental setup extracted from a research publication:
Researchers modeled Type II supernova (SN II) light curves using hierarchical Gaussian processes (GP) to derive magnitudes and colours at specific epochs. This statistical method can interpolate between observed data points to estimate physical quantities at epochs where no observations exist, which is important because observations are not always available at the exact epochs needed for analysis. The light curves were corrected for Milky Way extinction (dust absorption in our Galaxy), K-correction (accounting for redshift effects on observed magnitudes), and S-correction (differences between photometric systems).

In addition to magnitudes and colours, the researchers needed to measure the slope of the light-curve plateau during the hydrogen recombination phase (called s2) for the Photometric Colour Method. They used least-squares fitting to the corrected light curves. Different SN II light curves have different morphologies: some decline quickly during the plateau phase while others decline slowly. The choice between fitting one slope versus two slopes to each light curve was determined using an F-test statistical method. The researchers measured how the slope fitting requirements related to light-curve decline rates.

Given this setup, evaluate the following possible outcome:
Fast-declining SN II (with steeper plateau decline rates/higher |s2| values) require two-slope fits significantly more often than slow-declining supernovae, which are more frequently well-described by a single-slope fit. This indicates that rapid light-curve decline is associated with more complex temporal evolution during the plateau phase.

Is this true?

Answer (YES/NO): NO